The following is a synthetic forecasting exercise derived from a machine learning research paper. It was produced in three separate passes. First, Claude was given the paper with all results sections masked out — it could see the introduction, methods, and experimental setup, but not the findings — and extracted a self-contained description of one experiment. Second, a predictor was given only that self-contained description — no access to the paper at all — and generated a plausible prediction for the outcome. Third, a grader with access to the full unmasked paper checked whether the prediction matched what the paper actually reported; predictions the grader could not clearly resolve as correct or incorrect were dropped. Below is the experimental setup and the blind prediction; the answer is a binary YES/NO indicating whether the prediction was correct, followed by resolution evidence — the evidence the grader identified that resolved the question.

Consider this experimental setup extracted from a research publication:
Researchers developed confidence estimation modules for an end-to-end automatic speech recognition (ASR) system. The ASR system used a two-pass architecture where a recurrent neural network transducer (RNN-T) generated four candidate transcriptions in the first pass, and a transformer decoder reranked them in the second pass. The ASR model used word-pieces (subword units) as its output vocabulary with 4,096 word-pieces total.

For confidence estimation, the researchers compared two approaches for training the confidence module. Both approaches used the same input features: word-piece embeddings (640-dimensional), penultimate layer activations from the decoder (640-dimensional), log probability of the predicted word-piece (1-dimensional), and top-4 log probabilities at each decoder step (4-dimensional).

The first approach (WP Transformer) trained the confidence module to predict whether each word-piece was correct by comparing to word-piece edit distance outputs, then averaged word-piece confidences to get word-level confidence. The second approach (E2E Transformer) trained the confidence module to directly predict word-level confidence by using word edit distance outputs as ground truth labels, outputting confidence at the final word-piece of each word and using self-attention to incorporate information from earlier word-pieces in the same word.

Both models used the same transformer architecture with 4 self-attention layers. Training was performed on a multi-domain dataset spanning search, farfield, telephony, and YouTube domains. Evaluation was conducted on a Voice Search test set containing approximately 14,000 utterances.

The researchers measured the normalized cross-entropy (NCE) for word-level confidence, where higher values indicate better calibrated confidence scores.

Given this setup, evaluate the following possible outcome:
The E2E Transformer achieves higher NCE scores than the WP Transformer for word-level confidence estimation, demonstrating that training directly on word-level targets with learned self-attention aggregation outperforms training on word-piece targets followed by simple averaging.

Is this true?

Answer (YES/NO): YES